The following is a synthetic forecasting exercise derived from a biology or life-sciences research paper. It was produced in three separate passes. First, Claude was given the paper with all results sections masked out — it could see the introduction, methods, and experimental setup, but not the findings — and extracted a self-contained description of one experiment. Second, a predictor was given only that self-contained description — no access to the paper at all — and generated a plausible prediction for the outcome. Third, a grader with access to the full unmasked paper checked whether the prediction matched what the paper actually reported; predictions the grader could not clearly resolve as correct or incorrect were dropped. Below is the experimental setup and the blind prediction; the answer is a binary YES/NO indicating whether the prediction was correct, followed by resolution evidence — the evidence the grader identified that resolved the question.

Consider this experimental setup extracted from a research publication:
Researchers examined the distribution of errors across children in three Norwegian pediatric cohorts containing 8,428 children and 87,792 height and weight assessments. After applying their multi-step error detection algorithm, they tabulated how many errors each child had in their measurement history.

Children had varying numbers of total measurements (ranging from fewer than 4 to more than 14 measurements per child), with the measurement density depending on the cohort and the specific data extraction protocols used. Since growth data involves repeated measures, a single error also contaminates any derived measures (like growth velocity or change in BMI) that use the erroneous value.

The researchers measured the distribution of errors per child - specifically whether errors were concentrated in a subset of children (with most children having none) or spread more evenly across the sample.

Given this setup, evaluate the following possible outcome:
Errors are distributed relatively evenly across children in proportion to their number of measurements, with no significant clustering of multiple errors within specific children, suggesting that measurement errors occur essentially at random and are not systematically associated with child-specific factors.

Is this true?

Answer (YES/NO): NO